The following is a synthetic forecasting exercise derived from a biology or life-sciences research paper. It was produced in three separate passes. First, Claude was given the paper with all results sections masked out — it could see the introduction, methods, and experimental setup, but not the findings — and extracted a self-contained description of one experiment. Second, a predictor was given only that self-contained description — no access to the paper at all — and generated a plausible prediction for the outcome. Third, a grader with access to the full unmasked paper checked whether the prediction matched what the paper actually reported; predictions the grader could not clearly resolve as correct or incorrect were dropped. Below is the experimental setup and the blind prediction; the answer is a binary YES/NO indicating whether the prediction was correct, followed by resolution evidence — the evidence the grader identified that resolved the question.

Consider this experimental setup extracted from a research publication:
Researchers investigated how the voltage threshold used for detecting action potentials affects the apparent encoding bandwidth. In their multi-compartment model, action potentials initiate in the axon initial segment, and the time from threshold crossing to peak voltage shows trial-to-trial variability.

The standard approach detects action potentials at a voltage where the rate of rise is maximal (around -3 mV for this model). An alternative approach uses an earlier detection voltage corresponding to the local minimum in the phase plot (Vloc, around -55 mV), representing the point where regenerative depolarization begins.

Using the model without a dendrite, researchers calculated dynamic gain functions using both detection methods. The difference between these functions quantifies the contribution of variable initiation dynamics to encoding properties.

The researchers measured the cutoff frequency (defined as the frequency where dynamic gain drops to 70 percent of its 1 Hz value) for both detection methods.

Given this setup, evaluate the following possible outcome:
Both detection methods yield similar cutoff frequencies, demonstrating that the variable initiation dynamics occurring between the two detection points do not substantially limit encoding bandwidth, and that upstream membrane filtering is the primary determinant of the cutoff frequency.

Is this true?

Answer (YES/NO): NO